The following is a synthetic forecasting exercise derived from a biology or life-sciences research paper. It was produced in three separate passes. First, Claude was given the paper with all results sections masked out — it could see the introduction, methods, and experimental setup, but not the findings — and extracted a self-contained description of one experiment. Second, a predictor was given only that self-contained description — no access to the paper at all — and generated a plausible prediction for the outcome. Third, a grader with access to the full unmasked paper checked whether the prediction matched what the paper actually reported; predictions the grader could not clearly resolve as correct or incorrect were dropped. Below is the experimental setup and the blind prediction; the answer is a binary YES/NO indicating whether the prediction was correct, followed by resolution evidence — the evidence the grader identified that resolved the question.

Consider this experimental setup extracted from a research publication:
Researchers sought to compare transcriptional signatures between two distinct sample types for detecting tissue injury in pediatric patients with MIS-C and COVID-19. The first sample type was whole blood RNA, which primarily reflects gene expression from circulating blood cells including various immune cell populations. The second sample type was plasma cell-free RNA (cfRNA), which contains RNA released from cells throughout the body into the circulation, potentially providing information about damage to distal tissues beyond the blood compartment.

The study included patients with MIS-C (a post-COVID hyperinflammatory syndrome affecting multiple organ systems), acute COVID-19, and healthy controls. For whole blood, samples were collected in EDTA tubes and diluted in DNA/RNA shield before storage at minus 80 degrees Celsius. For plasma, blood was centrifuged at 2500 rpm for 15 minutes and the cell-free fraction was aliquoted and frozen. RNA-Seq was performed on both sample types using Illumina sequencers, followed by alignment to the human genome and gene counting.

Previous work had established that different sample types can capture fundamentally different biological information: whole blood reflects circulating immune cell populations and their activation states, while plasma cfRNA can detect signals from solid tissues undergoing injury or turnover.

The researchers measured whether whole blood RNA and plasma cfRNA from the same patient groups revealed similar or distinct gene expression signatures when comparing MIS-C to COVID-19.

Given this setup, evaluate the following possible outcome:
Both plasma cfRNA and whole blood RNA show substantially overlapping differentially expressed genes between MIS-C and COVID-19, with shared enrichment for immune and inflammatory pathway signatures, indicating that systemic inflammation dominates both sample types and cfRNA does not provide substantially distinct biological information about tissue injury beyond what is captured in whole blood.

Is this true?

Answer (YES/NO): NO